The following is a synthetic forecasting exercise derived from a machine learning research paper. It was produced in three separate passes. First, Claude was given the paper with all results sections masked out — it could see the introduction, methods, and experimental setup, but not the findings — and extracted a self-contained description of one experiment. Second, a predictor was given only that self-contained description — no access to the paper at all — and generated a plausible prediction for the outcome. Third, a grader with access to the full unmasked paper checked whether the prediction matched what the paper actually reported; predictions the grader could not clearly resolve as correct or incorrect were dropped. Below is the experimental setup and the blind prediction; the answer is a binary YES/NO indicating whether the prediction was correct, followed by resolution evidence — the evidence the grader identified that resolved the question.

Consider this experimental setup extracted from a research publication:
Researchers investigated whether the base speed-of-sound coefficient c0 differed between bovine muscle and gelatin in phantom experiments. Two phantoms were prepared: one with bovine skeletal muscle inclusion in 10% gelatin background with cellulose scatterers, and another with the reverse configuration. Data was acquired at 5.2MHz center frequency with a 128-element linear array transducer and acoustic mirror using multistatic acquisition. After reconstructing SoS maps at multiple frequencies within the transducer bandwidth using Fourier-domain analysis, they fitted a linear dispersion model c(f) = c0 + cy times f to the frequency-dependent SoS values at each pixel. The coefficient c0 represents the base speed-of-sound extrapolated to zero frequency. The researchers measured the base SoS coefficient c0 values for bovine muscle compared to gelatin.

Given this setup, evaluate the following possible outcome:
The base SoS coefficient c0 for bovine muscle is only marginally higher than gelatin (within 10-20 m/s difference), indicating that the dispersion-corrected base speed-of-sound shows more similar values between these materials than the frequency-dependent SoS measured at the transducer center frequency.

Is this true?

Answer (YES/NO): NO